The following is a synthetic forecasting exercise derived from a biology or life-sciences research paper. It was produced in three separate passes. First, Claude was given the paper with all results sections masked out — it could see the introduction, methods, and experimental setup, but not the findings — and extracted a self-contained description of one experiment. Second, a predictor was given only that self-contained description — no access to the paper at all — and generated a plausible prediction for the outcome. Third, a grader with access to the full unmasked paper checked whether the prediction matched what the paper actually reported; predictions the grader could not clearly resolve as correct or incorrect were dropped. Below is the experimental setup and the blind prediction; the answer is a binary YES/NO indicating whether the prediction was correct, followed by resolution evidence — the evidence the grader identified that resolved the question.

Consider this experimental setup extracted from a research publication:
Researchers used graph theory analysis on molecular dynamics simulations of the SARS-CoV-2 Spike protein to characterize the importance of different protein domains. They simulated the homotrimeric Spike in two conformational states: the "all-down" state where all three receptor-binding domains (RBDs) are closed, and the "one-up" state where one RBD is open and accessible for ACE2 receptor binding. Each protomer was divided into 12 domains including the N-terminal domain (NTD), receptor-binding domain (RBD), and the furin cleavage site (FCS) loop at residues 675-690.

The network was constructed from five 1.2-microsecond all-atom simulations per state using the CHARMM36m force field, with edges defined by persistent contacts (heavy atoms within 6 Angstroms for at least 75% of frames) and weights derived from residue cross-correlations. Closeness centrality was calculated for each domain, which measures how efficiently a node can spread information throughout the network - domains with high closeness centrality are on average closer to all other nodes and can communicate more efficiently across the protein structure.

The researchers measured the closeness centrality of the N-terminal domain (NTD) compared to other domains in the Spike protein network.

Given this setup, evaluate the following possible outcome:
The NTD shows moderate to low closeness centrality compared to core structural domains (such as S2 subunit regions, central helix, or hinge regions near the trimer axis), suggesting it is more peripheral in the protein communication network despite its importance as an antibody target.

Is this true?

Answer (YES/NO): NO